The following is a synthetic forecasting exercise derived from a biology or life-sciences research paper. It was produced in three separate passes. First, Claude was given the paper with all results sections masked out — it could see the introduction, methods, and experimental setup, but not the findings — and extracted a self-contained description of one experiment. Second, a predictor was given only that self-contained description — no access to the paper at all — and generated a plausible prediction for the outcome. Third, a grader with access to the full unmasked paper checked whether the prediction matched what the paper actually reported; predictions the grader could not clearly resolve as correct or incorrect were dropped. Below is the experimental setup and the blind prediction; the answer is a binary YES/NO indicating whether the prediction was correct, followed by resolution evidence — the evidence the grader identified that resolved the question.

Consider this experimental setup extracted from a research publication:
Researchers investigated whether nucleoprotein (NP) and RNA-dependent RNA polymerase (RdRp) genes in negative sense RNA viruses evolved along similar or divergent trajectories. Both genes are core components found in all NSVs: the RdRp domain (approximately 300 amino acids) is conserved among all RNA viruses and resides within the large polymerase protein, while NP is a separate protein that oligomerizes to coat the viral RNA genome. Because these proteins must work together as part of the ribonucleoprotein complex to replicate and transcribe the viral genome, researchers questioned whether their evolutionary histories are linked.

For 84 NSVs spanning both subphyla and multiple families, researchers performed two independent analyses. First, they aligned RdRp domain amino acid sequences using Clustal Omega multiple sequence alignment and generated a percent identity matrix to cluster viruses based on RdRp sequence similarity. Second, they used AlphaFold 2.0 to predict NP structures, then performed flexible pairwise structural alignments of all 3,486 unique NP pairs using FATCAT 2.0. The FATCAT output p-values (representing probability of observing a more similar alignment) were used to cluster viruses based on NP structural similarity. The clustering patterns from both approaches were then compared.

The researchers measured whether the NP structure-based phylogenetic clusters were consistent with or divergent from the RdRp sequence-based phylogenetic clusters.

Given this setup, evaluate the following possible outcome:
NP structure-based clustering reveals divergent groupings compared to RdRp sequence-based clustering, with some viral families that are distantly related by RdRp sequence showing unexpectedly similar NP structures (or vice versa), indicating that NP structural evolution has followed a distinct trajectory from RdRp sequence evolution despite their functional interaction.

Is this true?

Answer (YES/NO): NO